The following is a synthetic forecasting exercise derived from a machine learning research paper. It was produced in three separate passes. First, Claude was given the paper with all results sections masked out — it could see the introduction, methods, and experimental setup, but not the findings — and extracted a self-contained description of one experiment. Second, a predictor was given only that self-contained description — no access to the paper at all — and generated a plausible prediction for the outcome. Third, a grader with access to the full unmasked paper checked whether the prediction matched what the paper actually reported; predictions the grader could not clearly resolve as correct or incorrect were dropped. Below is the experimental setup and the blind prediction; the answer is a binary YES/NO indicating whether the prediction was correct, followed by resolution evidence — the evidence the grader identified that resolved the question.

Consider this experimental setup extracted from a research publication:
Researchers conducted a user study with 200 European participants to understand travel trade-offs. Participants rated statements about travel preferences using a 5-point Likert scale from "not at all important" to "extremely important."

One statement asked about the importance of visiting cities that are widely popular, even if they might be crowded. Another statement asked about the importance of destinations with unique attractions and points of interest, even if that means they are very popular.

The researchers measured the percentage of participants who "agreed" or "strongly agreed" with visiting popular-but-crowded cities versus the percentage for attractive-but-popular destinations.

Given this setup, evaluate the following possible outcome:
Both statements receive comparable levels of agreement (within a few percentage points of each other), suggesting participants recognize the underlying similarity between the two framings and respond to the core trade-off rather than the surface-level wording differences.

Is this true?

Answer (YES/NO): NO